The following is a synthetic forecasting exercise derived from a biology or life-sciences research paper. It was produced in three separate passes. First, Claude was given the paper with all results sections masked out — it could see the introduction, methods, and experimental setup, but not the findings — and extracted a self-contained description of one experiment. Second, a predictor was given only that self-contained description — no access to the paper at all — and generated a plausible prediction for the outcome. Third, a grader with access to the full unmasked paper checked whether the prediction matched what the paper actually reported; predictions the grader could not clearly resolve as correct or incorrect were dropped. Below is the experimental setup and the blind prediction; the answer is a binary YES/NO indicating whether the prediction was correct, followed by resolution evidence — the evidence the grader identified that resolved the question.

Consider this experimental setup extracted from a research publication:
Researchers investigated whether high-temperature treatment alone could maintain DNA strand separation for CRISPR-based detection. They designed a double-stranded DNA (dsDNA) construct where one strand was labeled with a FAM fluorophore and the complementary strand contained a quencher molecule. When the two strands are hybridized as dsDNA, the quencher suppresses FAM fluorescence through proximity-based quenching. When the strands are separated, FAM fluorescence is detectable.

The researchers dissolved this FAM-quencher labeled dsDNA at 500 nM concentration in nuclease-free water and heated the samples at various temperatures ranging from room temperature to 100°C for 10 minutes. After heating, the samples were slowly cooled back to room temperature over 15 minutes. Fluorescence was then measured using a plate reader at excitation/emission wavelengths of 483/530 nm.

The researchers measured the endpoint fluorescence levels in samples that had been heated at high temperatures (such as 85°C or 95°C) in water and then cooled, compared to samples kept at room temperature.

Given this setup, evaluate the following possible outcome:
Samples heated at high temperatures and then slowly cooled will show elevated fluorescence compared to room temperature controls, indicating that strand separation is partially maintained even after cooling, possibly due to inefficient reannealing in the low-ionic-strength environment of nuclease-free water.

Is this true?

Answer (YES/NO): NO